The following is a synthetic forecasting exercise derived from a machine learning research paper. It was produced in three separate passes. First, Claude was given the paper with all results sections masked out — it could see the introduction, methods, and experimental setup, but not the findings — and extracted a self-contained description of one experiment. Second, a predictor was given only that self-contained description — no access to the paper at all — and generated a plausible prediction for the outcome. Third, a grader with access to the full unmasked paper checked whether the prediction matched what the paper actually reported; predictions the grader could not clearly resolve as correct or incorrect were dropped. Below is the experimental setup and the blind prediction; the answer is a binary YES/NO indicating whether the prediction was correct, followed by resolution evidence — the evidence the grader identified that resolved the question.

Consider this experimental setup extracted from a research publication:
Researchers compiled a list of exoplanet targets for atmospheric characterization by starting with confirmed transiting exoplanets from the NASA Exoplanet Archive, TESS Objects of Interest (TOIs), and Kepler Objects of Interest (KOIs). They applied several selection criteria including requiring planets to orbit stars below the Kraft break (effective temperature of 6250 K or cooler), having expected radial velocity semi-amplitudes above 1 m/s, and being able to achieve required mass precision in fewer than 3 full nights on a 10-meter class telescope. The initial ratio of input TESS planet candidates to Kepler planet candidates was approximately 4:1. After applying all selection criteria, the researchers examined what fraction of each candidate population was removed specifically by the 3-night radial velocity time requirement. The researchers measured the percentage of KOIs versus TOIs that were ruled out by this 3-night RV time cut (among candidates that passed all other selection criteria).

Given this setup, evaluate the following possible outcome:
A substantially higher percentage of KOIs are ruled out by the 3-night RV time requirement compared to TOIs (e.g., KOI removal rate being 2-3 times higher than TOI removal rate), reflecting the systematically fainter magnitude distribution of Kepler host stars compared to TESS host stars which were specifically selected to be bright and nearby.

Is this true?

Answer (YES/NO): NO